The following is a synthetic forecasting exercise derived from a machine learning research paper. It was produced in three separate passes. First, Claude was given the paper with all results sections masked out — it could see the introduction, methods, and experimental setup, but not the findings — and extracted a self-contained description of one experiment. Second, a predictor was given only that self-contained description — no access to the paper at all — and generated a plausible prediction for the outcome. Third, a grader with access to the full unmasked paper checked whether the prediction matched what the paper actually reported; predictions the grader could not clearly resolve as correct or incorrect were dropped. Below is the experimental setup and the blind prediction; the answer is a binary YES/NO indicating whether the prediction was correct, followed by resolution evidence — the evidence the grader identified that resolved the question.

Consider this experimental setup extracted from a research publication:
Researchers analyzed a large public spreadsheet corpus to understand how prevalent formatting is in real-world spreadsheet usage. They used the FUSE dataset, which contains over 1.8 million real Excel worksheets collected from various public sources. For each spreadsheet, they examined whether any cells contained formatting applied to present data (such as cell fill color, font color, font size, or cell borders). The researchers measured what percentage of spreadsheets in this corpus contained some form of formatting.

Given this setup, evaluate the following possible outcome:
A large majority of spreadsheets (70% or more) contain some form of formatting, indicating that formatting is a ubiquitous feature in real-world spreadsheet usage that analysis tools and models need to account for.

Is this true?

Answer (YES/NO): NO